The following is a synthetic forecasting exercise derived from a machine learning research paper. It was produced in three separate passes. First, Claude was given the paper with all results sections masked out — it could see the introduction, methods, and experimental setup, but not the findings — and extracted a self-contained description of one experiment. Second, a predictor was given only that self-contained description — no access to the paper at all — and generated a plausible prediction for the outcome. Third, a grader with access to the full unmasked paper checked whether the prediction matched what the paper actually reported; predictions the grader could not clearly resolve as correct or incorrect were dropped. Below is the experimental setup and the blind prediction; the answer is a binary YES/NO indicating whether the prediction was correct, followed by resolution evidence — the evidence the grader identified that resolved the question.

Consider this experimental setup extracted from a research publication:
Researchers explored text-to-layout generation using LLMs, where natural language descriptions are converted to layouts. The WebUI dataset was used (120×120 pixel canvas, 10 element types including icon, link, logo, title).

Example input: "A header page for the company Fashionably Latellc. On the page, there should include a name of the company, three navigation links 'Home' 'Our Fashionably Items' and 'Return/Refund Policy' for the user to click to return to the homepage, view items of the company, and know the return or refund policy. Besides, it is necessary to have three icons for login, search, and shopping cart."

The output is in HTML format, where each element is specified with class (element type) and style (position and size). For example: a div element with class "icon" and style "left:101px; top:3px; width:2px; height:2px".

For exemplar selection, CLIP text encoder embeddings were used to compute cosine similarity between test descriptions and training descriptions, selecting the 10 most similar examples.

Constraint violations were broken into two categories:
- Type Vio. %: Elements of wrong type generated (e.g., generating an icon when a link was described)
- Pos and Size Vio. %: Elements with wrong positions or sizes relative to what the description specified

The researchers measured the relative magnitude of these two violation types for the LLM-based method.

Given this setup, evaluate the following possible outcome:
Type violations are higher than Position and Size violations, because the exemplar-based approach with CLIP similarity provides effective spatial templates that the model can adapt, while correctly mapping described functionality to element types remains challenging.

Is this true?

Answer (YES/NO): NO